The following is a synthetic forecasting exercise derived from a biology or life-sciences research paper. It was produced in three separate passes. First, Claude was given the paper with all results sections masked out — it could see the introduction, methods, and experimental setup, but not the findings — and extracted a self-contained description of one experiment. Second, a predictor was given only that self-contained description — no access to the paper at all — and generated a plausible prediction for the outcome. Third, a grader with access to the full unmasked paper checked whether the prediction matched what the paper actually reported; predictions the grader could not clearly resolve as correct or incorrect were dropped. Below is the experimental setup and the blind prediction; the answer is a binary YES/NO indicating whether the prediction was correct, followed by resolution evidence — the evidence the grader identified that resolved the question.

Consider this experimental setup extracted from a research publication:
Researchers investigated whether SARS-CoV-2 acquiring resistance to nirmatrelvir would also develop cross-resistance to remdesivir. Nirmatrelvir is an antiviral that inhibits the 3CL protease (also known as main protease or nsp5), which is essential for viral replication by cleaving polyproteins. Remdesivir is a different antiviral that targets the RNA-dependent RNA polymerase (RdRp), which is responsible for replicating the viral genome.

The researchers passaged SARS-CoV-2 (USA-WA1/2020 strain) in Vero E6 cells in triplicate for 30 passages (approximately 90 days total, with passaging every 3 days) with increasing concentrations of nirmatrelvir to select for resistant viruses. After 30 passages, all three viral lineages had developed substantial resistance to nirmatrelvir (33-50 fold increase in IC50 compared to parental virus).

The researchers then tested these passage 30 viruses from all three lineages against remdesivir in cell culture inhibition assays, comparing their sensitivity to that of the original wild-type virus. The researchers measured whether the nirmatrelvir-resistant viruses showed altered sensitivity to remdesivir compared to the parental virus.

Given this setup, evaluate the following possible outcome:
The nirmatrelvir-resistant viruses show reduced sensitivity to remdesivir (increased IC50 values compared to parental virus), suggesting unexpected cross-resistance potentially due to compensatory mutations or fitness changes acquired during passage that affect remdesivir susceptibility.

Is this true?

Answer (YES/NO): NO